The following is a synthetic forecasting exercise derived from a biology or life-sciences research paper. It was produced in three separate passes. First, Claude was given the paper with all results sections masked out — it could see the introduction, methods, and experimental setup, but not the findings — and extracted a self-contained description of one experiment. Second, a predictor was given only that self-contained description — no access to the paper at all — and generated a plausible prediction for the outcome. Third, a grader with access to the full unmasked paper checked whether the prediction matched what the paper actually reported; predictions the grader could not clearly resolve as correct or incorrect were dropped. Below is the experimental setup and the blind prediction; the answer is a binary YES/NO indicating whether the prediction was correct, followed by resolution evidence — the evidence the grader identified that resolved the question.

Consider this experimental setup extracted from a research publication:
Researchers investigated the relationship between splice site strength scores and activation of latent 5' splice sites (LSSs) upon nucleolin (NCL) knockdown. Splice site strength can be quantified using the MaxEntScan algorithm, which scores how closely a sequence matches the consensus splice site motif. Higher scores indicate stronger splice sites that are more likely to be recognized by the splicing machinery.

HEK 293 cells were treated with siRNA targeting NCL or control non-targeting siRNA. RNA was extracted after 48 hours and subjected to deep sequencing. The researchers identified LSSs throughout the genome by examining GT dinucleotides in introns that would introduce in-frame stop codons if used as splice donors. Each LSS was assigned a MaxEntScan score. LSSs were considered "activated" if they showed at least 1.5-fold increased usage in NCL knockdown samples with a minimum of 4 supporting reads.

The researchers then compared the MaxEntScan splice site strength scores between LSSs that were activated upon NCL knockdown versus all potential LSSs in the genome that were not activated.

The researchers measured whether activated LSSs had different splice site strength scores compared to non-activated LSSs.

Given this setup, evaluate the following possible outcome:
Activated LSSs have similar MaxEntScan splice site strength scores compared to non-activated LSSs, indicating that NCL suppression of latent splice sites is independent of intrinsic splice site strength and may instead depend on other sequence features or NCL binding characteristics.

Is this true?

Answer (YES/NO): NO